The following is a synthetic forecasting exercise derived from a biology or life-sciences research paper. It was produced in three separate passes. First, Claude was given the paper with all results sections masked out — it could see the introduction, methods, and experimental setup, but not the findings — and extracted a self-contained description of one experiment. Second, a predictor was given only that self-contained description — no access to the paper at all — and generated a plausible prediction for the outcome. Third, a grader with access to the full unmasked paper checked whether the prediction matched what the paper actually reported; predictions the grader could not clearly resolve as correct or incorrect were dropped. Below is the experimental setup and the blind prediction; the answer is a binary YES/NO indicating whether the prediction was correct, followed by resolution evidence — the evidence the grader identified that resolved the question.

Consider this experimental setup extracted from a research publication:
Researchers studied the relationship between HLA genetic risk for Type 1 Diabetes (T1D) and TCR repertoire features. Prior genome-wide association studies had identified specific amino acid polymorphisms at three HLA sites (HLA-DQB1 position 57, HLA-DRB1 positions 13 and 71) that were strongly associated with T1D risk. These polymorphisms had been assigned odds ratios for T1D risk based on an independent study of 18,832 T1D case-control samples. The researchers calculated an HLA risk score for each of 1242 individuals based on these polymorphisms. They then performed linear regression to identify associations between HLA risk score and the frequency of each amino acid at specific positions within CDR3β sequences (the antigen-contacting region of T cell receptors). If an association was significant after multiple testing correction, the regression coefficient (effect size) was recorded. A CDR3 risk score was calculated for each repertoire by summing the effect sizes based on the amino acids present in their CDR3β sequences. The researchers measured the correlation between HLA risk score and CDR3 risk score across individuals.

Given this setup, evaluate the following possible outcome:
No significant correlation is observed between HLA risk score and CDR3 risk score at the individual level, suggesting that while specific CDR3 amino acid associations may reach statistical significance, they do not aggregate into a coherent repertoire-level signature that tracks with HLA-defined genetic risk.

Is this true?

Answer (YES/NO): NO